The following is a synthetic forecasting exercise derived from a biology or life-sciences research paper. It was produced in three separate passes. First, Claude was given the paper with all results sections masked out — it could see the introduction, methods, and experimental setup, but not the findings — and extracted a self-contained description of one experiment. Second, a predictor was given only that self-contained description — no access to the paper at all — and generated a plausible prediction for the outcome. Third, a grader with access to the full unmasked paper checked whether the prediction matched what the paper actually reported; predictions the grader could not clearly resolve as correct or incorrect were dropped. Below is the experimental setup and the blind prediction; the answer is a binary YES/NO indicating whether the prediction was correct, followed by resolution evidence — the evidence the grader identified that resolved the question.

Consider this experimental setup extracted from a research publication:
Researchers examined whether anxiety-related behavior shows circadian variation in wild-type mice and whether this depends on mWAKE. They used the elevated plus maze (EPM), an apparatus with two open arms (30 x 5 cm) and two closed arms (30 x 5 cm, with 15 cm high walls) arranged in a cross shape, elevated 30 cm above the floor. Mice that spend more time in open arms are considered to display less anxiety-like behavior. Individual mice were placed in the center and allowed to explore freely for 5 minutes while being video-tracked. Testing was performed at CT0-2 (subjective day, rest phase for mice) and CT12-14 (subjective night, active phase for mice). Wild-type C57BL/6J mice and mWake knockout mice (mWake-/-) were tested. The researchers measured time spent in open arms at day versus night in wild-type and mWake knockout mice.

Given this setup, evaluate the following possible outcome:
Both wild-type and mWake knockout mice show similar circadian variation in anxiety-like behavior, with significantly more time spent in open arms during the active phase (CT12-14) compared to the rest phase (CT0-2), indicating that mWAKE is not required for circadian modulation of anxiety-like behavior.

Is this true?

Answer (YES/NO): NO